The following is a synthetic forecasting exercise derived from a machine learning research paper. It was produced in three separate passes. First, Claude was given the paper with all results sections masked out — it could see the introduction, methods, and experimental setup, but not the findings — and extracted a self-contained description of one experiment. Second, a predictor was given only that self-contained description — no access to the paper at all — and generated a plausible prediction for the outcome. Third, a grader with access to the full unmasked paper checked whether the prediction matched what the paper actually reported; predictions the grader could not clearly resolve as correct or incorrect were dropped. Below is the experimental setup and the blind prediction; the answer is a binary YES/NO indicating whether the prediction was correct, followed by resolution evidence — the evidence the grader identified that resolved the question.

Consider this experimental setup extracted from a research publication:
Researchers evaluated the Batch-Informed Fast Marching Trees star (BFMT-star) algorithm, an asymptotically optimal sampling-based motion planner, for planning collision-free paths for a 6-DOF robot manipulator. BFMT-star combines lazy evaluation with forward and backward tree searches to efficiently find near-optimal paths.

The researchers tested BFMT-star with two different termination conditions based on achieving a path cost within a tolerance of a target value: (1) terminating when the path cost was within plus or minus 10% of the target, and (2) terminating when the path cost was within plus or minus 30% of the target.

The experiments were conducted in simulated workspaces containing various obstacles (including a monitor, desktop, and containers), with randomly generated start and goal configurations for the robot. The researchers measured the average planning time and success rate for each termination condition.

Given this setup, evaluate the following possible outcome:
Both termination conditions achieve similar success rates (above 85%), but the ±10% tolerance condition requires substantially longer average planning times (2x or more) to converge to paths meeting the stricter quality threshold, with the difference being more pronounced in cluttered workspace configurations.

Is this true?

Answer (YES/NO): NO